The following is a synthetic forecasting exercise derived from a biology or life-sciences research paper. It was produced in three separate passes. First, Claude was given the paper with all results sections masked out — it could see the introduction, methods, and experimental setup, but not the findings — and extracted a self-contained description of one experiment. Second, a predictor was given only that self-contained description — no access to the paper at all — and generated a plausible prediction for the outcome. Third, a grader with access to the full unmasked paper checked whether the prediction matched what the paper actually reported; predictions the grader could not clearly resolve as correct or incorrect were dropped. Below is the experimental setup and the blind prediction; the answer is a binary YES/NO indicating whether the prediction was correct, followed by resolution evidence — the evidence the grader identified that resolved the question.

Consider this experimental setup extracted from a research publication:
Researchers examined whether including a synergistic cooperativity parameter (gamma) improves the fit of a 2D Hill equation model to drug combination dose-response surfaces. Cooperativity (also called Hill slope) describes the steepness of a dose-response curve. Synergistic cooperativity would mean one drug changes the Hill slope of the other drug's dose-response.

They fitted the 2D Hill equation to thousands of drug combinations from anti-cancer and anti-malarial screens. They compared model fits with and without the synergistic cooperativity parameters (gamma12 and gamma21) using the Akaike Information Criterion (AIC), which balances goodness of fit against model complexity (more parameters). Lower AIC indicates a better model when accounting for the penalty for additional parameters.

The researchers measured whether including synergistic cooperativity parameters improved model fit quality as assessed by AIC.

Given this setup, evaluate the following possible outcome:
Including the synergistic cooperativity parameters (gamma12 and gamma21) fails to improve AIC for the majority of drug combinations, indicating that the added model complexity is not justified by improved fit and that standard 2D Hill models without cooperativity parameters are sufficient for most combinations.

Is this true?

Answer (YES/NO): YES